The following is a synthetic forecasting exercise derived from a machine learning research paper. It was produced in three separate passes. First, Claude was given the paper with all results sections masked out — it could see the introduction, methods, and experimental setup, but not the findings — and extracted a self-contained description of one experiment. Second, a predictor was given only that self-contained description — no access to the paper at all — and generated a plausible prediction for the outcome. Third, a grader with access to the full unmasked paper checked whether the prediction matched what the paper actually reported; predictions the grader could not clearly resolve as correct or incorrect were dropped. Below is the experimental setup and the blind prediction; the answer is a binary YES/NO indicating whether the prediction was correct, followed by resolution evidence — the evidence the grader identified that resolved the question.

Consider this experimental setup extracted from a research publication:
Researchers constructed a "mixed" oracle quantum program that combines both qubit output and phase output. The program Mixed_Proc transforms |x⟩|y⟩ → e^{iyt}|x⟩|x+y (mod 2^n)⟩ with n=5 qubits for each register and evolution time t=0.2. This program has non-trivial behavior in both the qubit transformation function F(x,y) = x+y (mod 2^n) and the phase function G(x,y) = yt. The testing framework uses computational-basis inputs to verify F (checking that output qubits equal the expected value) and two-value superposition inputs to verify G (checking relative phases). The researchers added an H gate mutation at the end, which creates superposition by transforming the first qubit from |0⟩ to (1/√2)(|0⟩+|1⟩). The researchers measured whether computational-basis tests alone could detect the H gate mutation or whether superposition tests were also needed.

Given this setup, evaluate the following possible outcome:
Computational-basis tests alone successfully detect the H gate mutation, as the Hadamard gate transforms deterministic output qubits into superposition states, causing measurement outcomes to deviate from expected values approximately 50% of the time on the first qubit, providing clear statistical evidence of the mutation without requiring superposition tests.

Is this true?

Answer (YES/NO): YES